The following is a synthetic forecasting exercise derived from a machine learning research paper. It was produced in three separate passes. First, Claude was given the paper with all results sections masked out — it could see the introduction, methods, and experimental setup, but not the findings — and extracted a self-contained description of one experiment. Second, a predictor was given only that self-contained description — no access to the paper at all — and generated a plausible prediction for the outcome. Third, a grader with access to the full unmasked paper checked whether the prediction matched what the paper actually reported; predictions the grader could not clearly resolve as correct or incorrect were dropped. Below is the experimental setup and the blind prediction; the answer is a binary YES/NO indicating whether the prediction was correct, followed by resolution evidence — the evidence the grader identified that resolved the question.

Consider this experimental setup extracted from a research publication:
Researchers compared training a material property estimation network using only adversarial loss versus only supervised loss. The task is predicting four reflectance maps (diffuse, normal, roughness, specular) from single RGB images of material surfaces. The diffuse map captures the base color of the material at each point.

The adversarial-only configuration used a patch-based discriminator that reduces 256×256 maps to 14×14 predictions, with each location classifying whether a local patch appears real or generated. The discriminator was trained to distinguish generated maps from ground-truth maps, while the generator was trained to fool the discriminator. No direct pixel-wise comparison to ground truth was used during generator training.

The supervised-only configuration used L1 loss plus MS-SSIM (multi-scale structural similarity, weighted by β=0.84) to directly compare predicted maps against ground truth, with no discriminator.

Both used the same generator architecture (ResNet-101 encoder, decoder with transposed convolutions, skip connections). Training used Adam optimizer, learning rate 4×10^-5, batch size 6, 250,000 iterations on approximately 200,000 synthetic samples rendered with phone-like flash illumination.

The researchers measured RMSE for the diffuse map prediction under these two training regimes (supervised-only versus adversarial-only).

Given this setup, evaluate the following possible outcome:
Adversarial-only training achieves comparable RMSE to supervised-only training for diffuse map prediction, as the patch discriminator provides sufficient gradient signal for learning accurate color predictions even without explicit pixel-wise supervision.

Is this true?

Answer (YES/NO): NO